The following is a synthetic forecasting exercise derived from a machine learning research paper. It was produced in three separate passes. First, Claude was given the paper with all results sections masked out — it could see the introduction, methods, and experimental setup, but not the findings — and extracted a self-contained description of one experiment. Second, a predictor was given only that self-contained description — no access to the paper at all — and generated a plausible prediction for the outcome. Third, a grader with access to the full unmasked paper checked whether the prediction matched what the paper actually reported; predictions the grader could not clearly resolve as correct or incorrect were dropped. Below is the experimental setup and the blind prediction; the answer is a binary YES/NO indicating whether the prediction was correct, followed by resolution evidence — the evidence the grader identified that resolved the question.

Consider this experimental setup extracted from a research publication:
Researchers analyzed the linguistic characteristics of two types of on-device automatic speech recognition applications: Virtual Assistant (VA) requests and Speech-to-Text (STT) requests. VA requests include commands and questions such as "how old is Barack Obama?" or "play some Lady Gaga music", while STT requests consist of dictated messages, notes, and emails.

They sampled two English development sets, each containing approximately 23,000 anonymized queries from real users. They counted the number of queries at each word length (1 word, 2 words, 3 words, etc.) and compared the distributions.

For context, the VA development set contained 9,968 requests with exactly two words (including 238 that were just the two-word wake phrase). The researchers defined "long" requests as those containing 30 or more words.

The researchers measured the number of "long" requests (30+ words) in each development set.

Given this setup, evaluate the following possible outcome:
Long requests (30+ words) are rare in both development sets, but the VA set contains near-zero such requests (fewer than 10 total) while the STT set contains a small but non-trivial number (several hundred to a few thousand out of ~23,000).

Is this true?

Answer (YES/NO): NO